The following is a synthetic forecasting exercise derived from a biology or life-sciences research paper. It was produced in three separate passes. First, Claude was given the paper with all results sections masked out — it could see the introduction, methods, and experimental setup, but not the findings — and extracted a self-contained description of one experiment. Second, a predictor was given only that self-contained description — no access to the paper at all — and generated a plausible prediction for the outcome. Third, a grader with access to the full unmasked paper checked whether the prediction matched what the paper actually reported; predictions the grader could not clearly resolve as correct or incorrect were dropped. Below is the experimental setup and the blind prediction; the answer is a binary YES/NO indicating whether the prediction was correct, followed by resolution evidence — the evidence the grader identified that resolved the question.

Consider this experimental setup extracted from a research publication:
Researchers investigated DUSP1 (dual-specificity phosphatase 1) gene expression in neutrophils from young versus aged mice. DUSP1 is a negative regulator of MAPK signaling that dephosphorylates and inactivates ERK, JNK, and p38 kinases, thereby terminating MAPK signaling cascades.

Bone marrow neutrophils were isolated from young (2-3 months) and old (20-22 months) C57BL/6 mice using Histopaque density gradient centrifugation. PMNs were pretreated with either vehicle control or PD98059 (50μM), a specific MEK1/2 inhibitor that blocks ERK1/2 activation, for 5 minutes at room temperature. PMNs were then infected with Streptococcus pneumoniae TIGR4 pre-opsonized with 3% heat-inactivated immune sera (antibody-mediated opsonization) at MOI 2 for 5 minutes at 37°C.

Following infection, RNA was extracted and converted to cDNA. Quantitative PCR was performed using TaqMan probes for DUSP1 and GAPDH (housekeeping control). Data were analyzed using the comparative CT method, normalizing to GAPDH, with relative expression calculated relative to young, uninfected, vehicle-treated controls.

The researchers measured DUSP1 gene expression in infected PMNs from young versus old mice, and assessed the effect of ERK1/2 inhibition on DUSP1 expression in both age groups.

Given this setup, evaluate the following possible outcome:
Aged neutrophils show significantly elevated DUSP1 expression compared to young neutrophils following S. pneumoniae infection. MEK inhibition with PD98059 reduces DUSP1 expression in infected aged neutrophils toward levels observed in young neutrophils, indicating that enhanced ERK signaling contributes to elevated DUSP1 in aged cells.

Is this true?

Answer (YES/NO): NO